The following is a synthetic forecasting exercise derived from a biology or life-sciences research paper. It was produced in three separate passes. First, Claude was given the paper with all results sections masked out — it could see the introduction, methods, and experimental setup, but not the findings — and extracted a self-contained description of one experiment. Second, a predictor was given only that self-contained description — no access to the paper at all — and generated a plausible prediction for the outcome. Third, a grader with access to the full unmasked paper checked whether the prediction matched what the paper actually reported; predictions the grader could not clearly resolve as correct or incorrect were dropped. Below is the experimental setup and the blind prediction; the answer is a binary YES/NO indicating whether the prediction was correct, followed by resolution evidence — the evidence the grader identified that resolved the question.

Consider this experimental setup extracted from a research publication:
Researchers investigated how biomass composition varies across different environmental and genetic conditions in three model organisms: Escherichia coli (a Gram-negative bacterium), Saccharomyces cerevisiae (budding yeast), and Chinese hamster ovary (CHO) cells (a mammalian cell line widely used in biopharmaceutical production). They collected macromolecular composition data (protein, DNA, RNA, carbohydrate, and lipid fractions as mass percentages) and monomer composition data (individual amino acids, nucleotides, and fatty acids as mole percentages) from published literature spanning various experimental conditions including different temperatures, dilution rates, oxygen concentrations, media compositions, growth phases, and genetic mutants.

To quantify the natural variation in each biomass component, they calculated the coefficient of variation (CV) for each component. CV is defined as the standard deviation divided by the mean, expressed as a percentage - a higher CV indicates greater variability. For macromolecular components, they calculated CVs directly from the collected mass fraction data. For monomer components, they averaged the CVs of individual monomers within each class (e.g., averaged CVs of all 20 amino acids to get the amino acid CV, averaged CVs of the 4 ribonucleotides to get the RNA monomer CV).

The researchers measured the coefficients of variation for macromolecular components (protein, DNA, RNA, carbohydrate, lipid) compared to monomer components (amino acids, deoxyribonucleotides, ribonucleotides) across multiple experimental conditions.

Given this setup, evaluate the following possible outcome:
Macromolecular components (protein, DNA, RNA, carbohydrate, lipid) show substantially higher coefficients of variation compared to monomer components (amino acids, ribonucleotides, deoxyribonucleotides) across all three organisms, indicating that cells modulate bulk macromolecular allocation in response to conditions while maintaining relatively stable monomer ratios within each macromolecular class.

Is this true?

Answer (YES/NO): YES